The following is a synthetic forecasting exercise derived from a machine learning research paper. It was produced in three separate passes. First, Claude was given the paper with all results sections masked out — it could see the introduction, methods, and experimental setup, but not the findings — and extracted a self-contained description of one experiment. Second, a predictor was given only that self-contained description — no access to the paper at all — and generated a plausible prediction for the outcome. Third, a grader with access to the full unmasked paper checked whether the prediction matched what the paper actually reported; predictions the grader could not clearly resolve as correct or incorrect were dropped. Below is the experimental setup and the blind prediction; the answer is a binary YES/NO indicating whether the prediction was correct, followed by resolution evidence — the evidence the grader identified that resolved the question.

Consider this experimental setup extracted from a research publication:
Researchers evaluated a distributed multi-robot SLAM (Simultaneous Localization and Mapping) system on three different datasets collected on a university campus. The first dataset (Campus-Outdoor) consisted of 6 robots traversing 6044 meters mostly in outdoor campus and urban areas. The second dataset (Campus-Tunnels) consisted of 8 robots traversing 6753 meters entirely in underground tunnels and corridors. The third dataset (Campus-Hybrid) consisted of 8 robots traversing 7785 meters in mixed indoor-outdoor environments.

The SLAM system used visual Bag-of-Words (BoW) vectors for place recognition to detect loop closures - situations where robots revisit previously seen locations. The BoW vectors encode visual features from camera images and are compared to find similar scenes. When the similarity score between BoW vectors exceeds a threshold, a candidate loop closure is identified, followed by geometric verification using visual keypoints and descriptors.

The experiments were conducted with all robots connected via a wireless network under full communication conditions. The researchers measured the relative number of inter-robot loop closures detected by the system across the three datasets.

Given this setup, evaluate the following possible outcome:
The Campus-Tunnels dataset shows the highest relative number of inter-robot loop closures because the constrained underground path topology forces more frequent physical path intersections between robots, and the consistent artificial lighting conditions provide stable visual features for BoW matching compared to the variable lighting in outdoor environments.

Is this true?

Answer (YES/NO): YES